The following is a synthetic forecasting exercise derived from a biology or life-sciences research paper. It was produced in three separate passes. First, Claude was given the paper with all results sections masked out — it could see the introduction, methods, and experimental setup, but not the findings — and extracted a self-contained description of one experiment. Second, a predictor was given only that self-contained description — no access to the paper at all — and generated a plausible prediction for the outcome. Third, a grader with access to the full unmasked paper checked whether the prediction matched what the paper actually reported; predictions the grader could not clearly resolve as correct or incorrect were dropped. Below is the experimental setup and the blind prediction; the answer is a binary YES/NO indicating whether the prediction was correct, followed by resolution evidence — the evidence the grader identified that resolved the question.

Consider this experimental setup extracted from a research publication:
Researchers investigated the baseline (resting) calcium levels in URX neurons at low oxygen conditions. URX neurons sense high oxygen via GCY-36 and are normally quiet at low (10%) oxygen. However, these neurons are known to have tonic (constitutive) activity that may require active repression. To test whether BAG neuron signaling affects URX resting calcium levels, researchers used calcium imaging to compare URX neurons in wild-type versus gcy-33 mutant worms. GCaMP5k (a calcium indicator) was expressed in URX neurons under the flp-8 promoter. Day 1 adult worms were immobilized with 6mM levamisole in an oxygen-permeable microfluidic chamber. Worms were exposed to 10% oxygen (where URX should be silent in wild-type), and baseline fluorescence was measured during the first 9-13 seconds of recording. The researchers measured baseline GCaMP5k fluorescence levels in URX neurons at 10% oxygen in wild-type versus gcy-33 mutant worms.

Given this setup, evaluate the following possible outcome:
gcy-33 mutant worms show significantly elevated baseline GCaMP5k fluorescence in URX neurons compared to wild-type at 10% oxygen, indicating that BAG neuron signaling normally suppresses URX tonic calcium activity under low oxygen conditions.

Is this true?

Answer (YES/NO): YES